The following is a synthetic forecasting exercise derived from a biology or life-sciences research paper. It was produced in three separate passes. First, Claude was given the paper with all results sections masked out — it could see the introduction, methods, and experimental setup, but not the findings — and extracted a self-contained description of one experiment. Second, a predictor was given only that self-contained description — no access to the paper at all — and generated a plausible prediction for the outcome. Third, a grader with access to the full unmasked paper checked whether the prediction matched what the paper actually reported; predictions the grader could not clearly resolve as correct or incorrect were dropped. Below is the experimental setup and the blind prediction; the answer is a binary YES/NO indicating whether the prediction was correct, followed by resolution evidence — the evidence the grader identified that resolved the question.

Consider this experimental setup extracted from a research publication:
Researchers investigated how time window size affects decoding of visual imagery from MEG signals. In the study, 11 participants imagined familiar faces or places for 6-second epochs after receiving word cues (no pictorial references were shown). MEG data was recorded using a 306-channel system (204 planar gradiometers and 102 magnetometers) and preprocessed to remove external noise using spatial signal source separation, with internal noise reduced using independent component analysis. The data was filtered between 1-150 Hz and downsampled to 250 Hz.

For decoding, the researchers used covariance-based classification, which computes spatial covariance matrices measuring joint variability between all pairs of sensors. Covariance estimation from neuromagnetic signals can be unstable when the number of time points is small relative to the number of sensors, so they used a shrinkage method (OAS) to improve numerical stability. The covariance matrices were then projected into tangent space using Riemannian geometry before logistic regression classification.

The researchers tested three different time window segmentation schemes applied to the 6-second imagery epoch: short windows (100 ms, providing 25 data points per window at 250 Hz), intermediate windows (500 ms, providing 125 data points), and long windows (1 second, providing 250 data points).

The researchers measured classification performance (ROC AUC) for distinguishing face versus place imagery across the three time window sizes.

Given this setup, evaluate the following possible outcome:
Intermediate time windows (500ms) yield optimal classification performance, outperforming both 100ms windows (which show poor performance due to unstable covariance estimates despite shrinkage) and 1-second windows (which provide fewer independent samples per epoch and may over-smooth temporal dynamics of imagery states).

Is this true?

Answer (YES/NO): NO